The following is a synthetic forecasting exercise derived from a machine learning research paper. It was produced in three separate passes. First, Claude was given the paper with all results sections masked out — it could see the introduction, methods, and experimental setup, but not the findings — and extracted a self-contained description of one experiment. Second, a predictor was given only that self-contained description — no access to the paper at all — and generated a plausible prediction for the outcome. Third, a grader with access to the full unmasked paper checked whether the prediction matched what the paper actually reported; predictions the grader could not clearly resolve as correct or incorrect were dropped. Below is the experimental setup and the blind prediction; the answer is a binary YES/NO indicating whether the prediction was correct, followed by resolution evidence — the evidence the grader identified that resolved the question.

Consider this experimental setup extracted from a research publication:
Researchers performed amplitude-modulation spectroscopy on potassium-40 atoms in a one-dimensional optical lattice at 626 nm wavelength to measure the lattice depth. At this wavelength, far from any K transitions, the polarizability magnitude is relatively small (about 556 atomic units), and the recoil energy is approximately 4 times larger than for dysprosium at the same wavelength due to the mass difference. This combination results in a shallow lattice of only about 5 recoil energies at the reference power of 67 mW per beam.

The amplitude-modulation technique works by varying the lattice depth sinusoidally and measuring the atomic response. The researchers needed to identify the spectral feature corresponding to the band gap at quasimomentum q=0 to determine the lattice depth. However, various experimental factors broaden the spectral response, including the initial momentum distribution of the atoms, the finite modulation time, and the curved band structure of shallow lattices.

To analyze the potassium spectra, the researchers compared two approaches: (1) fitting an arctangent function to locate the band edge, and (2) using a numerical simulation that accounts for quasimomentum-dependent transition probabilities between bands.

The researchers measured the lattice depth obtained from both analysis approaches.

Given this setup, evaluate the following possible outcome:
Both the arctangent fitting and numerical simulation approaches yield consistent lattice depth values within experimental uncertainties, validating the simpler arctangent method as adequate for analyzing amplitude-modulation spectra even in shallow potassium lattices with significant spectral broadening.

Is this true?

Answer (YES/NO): YES